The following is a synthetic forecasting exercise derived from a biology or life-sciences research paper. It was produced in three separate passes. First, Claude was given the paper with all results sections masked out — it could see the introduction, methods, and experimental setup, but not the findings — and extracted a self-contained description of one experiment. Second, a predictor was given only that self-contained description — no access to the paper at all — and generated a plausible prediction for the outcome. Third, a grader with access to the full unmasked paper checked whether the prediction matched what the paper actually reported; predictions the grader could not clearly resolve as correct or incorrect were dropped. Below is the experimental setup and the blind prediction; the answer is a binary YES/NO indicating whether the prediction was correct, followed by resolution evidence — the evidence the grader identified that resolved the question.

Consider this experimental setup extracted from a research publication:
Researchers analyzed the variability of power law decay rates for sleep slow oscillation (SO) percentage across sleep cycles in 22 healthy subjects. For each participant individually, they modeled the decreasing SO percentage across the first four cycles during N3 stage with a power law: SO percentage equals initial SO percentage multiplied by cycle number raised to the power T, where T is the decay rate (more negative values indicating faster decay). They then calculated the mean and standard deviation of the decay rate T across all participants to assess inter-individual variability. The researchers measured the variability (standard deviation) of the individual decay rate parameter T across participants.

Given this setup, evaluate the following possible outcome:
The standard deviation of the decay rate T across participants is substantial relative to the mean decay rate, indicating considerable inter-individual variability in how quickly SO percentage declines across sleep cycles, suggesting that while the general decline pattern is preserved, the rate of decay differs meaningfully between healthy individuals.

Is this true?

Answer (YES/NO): YES